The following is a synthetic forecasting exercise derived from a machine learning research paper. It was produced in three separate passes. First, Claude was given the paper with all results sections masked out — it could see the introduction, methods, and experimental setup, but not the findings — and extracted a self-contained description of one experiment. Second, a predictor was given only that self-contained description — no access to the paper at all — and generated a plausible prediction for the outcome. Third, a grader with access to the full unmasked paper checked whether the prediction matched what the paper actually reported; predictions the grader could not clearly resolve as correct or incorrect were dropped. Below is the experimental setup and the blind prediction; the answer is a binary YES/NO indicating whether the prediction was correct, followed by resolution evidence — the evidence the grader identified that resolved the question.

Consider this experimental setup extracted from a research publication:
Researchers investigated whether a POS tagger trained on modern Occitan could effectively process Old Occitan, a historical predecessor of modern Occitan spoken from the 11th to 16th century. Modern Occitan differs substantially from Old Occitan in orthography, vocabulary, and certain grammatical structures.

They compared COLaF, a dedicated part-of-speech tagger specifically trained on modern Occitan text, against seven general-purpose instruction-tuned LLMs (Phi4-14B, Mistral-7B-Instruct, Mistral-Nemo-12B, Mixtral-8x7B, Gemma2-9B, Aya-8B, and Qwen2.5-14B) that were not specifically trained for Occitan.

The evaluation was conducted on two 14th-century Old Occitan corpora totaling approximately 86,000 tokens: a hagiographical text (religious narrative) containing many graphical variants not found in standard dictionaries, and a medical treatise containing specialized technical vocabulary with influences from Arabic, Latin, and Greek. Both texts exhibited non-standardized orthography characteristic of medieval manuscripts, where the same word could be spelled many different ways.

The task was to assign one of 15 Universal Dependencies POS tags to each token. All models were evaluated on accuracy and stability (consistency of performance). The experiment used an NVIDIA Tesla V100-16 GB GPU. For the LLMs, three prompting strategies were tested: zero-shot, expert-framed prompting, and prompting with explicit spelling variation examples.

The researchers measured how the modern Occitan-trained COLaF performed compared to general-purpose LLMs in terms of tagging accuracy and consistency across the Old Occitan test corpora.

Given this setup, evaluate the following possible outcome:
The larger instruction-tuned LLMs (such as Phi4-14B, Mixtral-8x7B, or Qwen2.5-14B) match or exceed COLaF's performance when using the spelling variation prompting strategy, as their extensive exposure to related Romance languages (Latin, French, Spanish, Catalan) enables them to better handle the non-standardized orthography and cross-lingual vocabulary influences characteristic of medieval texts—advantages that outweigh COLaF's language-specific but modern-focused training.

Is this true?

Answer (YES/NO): NO